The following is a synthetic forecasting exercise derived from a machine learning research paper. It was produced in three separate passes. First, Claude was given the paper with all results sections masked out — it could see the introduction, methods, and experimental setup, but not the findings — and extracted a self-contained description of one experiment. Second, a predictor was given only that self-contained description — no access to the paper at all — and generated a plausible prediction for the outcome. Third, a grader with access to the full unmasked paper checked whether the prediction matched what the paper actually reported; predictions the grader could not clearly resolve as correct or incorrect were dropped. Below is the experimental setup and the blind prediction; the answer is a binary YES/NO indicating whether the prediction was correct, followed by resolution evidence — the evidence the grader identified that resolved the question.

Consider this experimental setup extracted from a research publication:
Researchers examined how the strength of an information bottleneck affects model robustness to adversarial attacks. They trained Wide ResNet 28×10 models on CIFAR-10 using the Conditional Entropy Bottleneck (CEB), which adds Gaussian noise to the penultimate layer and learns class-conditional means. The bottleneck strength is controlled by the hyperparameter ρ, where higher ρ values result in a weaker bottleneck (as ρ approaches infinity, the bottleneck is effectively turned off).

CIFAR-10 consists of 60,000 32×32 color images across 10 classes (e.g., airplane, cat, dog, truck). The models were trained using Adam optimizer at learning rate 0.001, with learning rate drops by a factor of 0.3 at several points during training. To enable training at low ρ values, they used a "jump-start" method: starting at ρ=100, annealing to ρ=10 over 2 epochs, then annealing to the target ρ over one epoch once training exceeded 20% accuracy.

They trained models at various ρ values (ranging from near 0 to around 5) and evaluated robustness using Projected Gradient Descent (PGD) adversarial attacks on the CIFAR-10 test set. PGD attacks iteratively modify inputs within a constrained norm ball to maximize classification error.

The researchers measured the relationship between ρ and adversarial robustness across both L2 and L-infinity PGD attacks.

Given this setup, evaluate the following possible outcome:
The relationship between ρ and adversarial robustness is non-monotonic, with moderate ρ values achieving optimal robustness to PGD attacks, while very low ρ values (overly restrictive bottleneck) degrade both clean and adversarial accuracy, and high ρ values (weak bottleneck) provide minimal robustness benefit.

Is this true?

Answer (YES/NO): NO